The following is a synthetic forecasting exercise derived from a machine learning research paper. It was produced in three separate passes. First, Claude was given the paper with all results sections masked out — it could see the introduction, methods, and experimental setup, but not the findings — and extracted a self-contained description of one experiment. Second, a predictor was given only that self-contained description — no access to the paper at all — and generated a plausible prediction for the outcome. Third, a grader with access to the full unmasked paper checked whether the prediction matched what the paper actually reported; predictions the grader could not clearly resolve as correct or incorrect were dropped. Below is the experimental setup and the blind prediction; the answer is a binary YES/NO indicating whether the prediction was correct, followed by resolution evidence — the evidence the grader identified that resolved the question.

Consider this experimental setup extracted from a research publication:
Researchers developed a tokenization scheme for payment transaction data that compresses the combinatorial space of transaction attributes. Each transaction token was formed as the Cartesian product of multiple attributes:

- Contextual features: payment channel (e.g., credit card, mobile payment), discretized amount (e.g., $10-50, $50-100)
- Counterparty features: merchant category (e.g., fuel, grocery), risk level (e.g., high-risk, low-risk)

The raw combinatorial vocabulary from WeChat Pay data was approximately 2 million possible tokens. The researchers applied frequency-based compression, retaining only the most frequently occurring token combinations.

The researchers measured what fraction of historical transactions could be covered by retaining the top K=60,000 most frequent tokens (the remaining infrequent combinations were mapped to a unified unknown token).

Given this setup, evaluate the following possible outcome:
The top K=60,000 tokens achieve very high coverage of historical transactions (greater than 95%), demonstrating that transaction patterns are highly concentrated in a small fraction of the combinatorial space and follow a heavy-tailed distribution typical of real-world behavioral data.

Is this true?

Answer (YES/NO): YES